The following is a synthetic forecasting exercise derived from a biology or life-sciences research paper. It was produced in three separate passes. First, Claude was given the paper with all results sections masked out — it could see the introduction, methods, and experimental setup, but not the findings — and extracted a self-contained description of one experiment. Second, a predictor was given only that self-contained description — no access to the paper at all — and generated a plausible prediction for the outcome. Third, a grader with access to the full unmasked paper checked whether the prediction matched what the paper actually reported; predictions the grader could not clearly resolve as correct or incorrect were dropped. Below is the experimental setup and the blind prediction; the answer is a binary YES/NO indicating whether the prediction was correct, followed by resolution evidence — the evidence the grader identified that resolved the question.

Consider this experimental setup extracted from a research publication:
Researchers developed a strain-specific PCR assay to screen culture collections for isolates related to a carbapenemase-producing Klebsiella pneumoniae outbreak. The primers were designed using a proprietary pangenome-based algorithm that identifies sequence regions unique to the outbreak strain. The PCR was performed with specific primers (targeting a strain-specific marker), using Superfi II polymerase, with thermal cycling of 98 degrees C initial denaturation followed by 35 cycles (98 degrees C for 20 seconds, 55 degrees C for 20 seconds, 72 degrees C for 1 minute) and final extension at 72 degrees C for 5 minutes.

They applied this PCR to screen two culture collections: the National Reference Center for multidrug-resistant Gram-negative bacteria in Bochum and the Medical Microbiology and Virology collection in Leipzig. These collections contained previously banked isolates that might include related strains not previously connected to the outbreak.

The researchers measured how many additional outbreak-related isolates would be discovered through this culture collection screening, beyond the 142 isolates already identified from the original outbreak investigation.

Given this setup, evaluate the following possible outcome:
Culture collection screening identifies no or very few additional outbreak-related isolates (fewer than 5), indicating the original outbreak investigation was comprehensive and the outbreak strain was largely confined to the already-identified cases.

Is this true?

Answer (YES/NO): NO